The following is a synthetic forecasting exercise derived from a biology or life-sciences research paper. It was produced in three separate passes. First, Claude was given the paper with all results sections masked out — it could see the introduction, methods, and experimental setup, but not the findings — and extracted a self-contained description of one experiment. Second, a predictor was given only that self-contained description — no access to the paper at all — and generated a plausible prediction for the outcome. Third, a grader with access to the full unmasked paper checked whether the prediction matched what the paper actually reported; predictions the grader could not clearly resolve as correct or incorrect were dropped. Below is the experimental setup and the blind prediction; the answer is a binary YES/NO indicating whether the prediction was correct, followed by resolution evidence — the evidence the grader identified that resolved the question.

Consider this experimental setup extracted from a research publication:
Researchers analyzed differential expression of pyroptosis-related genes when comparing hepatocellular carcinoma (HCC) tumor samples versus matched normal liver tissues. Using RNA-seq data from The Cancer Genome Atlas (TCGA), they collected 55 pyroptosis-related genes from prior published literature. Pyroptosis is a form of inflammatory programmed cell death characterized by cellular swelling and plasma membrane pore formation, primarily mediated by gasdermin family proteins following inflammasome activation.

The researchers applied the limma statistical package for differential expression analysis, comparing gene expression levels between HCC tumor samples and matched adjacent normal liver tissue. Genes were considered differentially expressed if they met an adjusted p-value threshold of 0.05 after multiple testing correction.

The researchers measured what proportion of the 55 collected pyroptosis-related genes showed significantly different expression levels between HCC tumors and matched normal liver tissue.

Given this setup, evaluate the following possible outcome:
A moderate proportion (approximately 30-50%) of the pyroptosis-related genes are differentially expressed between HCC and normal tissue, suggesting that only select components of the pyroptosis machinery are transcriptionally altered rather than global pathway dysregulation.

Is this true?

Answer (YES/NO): NO